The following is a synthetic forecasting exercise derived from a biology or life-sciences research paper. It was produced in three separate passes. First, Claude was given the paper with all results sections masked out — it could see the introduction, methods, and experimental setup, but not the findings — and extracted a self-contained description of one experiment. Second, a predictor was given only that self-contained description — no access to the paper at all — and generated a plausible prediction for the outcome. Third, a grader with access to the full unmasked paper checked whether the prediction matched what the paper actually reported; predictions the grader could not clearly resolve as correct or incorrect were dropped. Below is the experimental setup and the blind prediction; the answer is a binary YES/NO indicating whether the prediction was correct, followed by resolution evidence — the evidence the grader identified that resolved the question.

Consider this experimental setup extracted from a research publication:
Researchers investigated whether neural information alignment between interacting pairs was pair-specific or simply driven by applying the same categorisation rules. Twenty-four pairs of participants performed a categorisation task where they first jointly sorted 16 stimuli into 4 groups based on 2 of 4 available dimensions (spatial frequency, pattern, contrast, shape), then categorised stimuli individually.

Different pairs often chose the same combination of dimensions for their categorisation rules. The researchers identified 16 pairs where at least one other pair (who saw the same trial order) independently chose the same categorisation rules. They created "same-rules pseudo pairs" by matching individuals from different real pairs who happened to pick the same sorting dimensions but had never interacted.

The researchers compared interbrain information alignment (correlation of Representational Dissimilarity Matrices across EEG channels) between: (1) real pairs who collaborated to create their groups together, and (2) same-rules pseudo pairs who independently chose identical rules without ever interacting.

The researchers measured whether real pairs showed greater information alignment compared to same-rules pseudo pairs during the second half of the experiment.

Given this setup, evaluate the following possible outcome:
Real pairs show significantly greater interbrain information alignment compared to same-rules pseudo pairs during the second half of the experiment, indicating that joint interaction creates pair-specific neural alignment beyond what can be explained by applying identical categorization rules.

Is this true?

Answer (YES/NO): YES